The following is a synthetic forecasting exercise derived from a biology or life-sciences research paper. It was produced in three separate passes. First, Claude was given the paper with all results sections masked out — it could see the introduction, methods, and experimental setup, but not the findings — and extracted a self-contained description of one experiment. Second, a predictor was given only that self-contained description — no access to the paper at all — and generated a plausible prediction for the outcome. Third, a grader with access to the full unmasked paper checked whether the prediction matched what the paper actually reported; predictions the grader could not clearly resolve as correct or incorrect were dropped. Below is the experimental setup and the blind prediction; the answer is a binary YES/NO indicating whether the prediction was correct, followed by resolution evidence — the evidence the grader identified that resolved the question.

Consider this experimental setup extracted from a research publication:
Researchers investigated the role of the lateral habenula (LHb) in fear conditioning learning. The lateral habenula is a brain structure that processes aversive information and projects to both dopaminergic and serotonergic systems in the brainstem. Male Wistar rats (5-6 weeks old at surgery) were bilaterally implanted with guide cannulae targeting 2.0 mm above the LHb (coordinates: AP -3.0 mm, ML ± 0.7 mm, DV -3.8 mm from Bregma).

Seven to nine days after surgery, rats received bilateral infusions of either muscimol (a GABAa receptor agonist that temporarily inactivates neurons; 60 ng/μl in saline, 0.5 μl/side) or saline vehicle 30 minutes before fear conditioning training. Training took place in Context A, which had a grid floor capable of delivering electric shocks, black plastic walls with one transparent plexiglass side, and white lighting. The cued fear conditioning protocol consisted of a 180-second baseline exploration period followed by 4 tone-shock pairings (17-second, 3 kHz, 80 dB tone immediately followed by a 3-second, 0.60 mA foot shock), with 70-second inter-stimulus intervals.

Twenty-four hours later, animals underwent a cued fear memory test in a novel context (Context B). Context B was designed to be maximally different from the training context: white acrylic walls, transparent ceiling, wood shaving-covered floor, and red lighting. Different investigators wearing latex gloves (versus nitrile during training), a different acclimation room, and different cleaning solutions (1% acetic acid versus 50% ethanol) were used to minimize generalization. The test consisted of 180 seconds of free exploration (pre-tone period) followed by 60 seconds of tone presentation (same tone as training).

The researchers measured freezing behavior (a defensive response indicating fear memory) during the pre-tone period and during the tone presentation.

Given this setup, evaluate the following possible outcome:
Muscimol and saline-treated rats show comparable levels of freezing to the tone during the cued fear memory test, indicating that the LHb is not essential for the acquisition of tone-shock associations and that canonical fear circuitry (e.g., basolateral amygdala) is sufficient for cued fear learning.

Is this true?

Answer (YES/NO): NO